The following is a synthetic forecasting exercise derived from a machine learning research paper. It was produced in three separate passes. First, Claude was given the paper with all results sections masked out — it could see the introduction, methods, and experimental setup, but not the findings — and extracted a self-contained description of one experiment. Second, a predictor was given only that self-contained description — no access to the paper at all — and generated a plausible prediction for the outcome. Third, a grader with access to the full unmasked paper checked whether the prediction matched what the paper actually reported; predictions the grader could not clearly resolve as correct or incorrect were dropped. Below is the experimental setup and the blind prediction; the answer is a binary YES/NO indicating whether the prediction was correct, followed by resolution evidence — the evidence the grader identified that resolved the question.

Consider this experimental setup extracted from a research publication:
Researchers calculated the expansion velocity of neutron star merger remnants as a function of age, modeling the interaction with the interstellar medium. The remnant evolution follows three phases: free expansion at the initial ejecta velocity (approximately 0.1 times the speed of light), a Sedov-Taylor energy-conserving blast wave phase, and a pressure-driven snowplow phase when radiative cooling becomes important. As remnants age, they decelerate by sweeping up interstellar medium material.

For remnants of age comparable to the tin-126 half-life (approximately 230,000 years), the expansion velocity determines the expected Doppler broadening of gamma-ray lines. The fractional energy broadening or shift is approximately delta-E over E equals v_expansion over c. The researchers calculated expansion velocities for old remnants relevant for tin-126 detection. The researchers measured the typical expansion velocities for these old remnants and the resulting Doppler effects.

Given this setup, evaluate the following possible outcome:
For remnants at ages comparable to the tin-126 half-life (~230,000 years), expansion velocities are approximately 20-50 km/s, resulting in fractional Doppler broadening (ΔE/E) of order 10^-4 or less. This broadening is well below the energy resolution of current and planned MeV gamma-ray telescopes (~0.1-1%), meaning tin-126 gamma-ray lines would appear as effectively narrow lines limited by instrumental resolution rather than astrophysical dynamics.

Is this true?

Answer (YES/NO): NO